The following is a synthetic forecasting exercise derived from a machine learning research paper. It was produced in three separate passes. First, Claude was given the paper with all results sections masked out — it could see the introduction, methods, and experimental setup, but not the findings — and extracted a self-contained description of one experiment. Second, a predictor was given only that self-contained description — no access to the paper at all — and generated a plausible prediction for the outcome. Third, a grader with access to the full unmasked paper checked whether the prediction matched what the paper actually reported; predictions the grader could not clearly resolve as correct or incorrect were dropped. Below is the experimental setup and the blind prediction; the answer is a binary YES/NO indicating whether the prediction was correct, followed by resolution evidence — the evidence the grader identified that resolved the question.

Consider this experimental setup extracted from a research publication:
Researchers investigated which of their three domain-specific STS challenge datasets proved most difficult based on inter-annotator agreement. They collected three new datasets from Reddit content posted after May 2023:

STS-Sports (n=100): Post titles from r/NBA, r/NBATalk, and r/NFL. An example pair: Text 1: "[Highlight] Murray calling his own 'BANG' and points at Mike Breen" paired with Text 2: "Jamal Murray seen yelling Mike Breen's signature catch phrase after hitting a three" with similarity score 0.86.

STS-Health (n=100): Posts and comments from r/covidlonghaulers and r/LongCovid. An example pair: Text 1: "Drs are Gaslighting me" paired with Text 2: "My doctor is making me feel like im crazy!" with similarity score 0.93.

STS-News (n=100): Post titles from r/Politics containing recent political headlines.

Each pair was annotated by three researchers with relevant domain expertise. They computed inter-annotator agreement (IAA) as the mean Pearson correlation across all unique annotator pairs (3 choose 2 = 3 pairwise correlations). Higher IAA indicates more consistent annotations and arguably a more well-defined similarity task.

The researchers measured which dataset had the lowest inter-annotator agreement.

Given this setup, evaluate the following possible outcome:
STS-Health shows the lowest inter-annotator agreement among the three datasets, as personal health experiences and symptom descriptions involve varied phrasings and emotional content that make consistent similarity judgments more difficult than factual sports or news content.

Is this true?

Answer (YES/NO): YES